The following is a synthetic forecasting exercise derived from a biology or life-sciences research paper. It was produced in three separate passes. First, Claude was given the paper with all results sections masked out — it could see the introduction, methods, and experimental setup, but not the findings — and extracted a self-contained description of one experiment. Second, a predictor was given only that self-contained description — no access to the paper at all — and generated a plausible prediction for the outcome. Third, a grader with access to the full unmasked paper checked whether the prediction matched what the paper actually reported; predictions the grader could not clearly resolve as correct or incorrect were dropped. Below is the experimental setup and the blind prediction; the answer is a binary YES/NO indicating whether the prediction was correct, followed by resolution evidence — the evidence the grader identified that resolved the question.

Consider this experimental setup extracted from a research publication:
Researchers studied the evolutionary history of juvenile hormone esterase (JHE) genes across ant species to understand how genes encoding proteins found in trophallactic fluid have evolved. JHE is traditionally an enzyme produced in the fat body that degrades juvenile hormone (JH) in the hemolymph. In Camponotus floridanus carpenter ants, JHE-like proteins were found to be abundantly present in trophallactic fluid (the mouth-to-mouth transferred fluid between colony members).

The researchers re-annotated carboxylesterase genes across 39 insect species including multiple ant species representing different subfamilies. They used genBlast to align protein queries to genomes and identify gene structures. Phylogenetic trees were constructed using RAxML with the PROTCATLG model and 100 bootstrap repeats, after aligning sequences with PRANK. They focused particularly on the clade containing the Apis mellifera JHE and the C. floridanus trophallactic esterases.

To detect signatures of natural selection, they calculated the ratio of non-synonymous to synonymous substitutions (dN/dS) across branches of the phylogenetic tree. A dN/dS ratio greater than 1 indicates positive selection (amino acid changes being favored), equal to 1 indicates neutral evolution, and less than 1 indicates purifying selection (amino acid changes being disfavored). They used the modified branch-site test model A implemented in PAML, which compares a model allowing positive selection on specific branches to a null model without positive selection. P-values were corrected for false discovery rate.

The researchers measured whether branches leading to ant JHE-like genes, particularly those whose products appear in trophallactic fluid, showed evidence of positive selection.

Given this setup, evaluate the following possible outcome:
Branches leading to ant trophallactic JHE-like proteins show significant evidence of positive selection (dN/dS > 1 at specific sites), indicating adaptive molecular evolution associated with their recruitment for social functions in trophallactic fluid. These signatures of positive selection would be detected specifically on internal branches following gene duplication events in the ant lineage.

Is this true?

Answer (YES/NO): YES